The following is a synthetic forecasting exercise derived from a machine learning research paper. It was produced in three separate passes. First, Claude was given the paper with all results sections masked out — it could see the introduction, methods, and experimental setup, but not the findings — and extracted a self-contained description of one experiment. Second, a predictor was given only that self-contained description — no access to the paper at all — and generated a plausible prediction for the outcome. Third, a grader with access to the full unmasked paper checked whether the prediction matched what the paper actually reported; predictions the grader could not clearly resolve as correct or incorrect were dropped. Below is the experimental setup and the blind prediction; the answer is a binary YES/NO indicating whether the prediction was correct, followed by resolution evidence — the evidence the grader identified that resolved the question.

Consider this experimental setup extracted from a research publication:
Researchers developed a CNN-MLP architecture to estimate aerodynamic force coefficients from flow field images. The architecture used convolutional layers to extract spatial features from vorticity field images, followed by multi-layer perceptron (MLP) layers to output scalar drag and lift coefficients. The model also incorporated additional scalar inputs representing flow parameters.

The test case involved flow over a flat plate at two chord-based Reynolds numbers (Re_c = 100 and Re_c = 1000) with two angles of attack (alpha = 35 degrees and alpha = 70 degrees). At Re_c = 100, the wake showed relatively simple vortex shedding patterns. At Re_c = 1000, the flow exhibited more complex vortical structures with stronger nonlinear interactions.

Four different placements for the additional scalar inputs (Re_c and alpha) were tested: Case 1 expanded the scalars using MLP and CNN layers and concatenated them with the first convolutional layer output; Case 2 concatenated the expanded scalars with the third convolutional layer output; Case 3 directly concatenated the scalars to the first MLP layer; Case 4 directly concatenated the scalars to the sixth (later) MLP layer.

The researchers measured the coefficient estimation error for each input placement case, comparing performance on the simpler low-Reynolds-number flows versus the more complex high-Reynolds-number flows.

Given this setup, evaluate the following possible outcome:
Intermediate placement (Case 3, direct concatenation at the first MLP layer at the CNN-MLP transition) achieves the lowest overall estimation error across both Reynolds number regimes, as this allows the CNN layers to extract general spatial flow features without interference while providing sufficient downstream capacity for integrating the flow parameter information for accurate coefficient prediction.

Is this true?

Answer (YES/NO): NO